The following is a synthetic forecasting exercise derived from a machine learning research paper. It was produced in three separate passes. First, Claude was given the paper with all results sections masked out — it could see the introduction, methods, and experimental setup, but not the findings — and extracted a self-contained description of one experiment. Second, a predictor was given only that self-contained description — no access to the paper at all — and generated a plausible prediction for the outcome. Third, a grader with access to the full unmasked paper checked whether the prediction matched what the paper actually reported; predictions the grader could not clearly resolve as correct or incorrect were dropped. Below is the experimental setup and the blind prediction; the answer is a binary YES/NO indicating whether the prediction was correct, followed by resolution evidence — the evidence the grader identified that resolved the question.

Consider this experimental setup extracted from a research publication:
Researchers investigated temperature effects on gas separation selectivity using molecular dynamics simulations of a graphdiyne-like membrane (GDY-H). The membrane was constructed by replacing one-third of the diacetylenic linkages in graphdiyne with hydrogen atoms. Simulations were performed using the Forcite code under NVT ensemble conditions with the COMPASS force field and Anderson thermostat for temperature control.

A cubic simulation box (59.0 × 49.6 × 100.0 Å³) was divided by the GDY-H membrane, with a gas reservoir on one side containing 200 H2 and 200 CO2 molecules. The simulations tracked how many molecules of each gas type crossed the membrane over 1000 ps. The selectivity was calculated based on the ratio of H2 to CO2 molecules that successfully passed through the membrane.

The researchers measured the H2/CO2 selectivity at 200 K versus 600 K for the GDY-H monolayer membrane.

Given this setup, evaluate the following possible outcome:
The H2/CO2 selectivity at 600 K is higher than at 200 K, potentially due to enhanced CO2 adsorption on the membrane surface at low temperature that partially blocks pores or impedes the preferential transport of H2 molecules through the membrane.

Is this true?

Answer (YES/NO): NO